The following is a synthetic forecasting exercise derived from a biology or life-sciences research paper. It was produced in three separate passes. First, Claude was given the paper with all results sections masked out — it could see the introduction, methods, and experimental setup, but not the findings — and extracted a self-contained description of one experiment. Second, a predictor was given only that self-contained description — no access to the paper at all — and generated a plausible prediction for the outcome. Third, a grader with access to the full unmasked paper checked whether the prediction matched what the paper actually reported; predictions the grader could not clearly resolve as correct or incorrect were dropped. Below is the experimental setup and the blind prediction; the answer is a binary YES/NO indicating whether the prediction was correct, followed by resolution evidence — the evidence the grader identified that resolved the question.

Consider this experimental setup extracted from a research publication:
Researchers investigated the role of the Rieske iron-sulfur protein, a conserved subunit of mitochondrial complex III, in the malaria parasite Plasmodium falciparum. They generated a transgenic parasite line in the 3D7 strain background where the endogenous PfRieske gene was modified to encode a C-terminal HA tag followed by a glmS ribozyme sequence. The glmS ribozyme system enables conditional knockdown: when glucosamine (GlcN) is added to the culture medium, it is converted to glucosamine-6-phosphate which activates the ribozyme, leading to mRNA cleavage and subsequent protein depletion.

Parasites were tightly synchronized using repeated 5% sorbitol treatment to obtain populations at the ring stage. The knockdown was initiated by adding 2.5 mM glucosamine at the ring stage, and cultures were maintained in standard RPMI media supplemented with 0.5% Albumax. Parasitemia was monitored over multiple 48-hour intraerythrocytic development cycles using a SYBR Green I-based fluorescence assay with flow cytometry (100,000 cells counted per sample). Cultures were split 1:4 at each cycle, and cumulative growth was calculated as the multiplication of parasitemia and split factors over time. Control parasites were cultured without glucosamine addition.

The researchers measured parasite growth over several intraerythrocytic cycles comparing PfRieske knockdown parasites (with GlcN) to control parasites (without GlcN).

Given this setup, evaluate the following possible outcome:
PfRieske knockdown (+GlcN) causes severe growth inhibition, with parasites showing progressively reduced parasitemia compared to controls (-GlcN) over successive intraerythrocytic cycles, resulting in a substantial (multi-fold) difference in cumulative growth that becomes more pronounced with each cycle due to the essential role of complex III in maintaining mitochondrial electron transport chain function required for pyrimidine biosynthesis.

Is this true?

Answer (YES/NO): NO